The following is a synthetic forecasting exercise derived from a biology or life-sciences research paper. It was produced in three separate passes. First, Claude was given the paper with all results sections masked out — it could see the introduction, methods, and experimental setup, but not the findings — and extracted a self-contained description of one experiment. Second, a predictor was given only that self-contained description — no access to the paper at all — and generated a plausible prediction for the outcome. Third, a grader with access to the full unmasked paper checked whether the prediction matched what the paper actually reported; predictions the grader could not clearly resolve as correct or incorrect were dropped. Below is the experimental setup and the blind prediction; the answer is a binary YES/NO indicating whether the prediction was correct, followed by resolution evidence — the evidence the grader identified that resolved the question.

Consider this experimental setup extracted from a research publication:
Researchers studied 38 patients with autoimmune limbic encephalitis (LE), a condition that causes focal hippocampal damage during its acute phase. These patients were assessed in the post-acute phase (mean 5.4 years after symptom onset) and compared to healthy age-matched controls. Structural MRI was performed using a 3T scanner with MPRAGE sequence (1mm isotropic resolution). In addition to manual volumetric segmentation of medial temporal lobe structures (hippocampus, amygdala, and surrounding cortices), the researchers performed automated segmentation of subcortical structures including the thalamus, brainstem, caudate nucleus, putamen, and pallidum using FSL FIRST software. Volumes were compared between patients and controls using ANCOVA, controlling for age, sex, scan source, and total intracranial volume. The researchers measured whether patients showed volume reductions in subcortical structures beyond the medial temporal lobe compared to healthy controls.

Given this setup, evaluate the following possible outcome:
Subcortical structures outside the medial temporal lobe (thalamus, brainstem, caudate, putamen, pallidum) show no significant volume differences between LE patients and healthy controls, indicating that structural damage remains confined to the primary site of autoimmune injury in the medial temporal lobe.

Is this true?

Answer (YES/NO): NO